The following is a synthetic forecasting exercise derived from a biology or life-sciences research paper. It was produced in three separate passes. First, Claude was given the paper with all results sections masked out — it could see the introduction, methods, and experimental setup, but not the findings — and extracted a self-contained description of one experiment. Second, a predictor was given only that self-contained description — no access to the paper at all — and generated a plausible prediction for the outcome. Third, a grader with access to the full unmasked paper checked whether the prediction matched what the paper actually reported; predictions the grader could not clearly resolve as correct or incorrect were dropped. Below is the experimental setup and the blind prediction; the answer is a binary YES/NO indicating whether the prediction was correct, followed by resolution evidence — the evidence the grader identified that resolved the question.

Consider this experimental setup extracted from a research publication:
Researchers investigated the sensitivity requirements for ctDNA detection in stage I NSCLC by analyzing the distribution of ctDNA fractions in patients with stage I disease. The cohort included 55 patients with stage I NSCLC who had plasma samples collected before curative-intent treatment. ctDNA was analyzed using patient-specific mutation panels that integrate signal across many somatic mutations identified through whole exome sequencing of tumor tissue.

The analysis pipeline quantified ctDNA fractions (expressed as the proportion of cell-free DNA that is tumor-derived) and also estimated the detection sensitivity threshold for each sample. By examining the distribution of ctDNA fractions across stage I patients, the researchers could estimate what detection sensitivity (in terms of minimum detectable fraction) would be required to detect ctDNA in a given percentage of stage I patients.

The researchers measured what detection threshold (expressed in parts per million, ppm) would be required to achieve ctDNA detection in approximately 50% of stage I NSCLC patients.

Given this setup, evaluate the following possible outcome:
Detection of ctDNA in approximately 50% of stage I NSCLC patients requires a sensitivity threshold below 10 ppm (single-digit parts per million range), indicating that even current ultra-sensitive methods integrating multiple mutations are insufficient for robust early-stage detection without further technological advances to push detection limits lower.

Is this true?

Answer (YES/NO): NO